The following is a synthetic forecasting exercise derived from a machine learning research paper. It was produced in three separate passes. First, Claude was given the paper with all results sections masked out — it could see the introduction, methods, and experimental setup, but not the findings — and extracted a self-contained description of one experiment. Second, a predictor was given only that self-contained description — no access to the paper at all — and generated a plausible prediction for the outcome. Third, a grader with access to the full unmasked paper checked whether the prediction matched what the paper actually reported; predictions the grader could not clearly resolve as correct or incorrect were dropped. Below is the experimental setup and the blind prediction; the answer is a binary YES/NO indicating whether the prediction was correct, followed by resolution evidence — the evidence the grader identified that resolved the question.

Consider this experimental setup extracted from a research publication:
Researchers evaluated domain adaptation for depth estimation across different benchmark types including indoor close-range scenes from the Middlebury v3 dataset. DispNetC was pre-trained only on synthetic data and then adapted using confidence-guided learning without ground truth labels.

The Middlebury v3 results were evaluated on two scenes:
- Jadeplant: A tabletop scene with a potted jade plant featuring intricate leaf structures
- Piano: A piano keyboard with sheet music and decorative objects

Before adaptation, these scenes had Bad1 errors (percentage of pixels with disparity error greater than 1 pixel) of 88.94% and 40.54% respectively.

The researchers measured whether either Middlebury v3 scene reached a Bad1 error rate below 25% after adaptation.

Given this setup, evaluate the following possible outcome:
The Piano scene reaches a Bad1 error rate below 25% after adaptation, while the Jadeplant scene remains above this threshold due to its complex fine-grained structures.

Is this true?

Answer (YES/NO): YES